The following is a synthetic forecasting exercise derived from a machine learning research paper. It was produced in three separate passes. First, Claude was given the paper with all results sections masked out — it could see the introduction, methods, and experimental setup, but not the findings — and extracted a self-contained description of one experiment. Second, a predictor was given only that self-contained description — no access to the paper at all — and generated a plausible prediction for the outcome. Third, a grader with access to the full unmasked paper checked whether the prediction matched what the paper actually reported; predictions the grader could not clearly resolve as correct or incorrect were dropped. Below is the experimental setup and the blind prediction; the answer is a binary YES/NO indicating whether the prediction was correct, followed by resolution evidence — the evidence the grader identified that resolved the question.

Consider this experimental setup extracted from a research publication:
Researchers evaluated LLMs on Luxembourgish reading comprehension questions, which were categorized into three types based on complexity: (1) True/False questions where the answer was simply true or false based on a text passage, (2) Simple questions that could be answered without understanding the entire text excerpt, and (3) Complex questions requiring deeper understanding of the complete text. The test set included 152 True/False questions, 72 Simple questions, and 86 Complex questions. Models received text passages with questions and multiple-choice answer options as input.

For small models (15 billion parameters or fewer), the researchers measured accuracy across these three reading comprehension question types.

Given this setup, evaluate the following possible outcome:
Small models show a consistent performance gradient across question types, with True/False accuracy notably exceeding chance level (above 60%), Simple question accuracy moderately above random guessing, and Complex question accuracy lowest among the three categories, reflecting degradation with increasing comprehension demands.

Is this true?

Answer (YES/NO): NO